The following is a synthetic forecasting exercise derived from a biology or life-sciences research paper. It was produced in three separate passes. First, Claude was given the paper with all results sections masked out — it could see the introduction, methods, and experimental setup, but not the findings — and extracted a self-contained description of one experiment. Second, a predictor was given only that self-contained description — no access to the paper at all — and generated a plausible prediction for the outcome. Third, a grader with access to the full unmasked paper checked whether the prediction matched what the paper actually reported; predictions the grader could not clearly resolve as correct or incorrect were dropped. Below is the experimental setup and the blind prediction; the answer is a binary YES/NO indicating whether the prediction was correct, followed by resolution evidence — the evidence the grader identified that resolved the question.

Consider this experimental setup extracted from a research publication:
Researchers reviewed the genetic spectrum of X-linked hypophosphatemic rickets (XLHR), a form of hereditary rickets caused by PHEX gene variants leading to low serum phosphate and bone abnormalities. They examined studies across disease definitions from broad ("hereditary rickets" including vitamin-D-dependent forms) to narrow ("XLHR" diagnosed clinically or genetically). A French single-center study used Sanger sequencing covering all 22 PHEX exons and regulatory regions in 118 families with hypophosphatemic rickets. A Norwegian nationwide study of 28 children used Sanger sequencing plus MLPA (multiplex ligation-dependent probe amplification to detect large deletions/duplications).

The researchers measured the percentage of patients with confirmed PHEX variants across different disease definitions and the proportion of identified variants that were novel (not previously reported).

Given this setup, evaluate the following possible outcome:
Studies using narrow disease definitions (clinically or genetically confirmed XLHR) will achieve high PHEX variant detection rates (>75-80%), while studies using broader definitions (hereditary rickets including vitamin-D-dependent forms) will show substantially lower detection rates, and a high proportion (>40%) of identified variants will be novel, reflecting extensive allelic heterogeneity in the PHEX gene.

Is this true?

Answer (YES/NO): NO